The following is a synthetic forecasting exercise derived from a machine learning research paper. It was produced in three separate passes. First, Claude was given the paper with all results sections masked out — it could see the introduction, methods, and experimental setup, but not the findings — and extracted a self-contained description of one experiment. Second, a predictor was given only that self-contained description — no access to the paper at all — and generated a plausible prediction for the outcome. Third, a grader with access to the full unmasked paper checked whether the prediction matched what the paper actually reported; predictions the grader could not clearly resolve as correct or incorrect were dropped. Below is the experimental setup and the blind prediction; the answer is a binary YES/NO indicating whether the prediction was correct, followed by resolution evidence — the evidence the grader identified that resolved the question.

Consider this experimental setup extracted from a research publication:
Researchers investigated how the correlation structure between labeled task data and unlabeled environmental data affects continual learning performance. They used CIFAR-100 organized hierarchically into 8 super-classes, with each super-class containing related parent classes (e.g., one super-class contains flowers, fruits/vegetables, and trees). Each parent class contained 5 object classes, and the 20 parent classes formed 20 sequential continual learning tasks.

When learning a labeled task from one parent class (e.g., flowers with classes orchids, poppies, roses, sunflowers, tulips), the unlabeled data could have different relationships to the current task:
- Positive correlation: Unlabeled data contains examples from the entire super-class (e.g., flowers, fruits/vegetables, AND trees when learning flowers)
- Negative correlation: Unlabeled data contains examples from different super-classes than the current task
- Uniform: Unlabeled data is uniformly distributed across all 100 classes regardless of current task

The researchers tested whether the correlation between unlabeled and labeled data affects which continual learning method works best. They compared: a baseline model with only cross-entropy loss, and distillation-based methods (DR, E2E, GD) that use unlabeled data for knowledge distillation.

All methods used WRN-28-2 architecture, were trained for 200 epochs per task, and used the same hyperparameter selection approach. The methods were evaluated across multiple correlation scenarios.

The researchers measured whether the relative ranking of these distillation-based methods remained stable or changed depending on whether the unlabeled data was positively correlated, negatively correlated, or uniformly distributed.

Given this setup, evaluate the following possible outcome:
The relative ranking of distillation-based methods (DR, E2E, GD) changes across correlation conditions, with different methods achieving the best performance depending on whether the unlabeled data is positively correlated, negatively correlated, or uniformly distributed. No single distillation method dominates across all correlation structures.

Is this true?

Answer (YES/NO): YES